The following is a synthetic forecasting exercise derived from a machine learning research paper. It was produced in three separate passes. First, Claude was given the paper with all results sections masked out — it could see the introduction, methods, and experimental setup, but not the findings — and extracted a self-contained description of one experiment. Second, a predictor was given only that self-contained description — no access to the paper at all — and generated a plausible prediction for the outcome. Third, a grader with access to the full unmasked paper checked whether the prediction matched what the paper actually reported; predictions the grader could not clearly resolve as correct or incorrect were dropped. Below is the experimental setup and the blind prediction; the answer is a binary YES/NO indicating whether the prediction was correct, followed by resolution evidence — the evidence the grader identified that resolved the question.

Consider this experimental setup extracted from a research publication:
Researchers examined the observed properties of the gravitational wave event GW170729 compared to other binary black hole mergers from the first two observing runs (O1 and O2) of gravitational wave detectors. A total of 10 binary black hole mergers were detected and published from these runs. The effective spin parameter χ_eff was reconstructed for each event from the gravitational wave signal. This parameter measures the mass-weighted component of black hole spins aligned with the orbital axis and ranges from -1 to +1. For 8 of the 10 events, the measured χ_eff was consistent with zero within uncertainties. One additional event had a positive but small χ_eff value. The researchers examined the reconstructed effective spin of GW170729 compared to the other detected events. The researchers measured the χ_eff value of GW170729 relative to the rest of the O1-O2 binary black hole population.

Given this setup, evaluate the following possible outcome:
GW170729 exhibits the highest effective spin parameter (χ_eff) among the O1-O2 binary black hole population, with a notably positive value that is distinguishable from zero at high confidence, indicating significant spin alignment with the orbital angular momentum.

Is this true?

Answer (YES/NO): YES